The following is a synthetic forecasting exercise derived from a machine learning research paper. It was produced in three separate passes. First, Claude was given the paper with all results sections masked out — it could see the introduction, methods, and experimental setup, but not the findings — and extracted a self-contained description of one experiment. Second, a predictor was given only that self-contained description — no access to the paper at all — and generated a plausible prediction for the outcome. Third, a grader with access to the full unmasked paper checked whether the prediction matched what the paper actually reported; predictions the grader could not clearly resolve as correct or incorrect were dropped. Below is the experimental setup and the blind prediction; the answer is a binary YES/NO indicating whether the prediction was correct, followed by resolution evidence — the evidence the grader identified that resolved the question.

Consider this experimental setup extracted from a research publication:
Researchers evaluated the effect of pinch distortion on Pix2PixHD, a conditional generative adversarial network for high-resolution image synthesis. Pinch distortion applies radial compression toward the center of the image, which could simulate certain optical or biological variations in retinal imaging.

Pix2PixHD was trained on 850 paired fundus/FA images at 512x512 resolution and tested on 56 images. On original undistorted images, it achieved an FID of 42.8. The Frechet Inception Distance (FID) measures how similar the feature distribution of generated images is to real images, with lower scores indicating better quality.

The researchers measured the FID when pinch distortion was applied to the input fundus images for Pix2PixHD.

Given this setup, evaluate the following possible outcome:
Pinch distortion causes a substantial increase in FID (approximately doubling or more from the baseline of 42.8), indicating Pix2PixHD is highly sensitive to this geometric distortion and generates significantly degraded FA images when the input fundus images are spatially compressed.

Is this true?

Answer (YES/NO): NO